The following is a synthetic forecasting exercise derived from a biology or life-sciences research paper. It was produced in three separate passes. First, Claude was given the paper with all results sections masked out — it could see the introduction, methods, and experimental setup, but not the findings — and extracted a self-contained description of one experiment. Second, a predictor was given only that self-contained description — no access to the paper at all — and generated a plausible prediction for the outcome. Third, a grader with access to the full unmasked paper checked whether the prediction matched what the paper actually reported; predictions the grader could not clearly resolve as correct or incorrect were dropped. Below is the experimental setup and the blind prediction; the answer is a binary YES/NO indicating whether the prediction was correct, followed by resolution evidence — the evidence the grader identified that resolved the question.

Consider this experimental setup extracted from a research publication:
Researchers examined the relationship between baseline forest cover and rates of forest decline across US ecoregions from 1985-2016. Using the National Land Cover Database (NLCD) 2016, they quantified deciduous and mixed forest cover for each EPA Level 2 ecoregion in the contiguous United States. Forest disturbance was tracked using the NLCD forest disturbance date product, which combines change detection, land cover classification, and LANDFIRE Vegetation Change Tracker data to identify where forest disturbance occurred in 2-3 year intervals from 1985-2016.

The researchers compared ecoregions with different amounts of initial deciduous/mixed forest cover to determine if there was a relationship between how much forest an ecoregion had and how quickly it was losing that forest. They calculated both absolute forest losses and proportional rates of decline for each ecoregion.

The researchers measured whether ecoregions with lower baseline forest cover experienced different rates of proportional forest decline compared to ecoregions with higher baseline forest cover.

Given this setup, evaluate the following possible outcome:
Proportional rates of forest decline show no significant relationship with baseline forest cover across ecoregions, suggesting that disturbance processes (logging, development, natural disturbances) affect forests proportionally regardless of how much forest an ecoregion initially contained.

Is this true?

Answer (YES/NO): NO